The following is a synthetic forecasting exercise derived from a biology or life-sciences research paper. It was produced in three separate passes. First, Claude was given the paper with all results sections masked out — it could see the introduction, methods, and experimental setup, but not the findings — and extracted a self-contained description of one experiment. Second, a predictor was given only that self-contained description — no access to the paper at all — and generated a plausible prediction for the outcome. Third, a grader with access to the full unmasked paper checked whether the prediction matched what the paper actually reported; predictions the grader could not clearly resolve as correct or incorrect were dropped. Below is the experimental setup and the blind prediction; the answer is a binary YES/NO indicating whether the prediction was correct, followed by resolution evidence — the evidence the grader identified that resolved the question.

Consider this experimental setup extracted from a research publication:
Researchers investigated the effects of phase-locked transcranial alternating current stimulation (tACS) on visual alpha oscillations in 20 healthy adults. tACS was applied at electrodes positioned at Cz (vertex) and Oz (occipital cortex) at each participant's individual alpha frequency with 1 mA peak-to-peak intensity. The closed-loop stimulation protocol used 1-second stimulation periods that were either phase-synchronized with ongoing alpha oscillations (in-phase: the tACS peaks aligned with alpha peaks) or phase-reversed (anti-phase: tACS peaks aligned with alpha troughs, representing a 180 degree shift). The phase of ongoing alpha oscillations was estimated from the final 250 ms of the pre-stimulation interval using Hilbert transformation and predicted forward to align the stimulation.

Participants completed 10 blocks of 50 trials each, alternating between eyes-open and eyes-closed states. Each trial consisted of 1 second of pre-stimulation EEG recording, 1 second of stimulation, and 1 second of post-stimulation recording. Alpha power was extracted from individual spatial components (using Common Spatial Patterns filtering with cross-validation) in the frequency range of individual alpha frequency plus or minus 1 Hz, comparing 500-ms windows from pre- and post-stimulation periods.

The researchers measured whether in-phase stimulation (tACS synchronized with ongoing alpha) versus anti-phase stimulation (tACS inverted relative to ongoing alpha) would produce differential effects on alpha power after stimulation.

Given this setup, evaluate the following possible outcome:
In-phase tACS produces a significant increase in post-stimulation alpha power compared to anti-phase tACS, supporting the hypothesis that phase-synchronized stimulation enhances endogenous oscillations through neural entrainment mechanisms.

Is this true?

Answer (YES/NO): NO